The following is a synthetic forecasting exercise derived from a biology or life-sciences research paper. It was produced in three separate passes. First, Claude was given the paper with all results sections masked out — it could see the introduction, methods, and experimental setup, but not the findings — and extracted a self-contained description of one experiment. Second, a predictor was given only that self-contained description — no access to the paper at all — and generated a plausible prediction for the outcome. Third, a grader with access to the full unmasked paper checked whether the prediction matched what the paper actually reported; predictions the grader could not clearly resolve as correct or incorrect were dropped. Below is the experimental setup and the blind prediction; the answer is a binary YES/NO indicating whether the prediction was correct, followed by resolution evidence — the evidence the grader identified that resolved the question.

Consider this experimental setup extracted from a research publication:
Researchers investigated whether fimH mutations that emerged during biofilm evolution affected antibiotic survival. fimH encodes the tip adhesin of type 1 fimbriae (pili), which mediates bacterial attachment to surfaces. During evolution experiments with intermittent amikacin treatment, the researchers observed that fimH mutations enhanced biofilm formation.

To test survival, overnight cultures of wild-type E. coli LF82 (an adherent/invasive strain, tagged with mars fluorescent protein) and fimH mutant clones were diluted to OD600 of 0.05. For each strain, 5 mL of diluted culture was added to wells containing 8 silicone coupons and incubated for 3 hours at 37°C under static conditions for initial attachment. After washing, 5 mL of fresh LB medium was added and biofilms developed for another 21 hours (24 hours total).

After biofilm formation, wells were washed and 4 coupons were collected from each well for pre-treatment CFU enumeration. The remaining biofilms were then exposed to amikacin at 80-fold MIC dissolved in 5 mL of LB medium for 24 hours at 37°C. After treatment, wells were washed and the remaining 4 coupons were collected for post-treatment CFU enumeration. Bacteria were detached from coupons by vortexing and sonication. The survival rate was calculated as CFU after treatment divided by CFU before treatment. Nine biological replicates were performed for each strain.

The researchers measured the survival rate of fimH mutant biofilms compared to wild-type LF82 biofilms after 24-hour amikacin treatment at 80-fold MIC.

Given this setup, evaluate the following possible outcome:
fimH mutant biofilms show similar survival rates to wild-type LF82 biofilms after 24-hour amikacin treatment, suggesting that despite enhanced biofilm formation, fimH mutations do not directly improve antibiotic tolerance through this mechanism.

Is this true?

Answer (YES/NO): NO